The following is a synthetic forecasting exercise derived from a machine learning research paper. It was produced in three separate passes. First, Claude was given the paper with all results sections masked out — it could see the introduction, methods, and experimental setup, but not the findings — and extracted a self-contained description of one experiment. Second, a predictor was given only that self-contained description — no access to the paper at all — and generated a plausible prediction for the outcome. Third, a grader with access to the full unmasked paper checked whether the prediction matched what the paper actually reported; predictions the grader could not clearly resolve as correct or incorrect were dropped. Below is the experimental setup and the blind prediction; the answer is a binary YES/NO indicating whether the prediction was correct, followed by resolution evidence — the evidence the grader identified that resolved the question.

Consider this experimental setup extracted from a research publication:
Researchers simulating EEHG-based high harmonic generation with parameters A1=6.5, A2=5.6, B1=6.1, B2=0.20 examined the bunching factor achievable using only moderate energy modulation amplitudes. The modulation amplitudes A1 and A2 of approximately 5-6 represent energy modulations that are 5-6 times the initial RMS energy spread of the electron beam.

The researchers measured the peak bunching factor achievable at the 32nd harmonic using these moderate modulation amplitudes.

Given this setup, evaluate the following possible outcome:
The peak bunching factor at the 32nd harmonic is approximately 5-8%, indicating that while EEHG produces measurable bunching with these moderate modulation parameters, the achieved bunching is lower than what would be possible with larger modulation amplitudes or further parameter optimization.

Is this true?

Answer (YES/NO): NO